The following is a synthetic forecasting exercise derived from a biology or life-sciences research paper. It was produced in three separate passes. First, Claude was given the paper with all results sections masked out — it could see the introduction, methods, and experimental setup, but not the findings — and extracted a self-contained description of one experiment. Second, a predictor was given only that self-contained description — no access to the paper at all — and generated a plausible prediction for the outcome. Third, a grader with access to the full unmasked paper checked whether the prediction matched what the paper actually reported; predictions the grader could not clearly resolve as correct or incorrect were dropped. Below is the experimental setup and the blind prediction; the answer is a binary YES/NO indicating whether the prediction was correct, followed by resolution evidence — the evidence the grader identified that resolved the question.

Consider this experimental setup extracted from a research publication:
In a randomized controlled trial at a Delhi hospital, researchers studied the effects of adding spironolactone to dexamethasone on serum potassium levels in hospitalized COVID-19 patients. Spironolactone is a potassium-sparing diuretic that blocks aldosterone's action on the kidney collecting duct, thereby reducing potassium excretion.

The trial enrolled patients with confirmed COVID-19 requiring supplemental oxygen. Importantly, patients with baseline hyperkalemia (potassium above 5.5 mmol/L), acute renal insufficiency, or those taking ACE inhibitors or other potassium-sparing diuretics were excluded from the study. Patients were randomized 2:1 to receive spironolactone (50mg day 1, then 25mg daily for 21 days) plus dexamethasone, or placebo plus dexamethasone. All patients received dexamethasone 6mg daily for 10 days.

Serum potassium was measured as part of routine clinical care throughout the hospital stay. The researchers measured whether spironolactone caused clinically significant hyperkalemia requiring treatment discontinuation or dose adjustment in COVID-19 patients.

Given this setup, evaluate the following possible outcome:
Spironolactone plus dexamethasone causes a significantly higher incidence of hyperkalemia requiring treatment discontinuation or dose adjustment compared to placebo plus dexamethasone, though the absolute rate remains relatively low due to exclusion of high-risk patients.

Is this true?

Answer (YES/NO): NO